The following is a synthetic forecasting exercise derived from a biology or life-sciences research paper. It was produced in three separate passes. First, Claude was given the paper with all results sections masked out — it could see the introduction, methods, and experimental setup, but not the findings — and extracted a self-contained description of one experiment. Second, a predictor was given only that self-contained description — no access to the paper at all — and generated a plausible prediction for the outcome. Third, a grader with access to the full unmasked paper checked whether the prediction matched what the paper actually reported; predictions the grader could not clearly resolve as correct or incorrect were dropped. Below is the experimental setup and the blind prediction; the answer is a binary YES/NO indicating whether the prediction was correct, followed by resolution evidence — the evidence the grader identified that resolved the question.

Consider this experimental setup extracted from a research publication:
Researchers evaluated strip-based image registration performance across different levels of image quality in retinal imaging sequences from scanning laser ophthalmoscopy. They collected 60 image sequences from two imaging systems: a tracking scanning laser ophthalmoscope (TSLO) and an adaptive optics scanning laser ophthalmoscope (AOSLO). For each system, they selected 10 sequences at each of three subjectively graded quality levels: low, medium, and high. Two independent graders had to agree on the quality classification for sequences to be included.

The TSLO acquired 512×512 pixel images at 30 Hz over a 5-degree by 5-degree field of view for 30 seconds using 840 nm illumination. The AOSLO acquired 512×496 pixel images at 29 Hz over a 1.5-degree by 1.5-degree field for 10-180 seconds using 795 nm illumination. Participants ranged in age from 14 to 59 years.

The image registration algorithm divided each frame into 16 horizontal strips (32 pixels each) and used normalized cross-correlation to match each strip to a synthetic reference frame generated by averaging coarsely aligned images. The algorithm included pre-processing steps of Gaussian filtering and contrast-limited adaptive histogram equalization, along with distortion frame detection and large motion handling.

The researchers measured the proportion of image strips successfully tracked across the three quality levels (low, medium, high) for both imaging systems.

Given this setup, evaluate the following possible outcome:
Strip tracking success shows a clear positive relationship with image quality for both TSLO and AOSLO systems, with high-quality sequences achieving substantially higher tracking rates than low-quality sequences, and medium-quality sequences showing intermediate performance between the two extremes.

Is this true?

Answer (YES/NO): NO